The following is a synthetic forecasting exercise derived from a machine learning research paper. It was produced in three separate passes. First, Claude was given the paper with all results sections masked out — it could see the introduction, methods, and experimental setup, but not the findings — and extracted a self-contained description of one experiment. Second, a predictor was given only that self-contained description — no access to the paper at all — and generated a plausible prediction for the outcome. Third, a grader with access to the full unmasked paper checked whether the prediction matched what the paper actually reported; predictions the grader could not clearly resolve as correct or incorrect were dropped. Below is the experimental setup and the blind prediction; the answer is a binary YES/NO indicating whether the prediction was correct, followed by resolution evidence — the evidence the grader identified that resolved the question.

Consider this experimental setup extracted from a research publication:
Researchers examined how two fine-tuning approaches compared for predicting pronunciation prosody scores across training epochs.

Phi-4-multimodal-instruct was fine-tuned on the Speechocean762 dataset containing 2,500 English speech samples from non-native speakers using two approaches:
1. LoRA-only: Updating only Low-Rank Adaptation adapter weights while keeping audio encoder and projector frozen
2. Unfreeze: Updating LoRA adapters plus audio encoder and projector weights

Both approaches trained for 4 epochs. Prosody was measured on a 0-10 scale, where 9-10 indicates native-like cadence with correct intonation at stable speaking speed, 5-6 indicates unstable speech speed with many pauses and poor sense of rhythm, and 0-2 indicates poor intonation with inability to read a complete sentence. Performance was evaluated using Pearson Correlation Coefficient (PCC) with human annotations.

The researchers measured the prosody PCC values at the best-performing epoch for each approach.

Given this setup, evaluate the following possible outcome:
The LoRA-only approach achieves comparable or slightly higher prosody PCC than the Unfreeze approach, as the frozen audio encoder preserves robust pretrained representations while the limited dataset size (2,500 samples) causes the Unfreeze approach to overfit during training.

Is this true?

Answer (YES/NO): YES